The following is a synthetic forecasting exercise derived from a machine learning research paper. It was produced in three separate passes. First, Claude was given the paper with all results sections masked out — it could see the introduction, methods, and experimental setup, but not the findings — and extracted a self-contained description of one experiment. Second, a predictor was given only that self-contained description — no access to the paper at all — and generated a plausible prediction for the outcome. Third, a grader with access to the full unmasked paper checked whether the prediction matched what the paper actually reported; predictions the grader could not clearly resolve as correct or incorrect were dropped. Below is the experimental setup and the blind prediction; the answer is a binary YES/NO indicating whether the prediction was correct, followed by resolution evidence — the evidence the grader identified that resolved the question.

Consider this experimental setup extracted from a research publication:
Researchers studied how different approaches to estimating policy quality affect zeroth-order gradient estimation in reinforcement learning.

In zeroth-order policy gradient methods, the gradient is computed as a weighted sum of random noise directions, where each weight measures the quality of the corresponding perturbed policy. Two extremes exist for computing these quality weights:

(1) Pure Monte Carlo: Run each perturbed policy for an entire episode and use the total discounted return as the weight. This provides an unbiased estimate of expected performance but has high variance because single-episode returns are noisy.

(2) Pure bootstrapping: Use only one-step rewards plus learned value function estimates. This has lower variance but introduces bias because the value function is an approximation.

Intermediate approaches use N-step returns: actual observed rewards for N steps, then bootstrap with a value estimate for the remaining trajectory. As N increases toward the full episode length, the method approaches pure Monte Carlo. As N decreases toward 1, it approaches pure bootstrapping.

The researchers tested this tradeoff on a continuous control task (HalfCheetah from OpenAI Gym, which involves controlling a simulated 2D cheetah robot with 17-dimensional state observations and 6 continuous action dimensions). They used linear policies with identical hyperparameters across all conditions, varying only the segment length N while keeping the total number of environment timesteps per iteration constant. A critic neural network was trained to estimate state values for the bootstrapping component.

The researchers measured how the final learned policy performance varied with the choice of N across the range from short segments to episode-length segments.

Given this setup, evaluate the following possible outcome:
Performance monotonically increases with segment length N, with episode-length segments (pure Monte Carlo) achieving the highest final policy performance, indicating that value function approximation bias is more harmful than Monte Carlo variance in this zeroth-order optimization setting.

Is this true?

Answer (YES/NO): NO